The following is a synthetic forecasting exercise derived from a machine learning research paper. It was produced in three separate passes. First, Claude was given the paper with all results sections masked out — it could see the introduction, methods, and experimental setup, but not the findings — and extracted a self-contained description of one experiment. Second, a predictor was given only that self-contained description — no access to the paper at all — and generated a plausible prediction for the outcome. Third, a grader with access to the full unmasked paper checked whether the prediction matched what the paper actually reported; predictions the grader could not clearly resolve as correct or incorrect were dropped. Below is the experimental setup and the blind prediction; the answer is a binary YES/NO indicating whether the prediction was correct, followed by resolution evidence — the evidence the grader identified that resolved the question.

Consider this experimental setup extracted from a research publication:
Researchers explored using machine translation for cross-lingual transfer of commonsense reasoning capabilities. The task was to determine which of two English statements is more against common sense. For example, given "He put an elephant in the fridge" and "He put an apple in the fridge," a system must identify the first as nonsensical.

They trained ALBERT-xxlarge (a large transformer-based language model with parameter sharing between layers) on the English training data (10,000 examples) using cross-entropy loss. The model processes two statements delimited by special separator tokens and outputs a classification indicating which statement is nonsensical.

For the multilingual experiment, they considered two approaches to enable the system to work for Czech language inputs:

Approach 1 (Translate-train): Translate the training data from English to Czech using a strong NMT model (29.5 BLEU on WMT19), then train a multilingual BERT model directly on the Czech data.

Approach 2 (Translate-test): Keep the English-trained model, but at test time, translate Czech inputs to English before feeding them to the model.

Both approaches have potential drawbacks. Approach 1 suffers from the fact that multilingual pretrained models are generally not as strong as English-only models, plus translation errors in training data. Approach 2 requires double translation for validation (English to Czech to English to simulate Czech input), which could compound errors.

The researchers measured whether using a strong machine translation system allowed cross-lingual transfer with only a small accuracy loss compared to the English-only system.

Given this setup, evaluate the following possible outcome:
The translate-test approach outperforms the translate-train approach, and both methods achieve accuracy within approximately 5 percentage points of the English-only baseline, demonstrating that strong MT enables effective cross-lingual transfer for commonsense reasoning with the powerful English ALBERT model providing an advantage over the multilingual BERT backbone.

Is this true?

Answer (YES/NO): NO